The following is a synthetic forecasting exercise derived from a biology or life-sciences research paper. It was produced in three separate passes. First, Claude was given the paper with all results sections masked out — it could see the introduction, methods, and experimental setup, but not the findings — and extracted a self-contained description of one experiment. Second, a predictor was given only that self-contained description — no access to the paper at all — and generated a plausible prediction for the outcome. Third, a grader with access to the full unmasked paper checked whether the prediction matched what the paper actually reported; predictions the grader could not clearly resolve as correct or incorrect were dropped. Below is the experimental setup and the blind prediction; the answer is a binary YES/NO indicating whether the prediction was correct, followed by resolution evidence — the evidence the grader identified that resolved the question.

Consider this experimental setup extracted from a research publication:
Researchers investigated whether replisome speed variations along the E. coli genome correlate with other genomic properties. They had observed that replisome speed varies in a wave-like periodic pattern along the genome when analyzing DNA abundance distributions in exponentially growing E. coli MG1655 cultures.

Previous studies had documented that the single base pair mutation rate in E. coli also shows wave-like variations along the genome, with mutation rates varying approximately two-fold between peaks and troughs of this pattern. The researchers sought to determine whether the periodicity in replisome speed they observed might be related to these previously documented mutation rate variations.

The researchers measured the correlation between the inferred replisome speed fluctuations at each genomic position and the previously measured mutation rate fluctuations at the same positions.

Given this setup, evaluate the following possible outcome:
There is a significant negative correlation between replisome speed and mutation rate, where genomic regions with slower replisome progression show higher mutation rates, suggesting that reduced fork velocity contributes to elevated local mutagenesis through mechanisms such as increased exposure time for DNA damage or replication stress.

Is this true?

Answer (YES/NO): NO